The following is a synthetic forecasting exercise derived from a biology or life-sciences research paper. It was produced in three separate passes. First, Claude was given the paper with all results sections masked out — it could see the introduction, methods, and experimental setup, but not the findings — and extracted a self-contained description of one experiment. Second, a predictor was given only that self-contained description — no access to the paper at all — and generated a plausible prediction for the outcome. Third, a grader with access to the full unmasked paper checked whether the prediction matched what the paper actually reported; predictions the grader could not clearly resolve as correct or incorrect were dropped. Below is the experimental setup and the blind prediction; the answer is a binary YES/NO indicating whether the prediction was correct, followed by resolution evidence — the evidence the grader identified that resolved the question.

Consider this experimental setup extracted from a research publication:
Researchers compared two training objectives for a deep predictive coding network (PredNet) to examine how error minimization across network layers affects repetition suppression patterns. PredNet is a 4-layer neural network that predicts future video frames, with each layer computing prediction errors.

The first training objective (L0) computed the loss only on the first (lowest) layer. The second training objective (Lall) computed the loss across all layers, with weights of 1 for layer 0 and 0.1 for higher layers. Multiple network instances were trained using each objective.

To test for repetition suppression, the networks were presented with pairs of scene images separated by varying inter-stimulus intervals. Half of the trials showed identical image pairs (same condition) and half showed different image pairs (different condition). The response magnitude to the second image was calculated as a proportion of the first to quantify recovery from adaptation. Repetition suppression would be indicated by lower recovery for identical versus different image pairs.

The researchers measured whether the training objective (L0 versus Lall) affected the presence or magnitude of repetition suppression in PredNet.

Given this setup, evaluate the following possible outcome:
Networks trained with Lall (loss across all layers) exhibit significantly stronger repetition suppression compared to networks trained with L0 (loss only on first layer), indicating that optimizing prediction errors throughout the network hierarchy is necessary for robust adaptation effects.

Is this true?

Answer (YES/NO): NO